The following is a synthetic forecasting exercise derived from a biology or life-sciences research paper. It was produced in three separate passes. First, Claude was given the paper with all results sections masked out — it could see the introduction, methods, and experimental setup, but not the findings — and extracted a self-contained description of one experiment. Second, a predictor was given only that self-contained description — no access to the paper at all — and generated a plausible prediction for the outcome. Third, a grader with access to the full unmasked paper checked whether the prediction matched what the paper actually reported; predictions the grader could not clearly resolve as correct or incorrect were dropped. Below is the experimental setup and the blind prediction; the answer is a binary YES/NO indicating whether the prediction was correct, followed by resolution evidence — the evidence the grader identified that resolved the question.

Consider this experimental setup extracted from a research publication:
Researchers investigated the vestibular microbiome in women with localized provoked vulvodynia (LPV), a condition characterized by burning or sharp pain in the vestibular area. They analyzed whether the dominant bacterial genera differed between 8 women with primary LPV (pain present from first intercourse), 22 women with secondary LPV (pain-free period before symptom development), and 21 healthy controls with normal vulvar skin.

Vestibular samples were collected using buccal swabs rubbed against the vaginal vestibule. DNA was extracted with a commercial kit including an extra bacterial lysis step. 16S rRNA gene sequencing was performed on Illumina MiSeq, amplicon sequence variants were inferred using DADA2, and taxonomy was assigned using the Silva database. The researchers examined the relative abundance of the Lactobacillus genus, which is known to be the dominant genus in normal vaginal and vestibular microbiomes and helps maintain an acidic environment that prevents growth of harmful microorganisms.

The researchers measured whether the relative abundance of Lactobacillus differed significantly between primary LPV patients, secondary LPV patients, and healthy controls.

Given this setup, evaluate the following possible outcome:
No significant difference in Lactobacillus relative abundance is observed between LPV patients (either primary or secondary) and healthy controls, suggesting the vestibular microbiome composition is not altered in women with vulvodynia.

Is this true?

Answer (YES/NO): NO